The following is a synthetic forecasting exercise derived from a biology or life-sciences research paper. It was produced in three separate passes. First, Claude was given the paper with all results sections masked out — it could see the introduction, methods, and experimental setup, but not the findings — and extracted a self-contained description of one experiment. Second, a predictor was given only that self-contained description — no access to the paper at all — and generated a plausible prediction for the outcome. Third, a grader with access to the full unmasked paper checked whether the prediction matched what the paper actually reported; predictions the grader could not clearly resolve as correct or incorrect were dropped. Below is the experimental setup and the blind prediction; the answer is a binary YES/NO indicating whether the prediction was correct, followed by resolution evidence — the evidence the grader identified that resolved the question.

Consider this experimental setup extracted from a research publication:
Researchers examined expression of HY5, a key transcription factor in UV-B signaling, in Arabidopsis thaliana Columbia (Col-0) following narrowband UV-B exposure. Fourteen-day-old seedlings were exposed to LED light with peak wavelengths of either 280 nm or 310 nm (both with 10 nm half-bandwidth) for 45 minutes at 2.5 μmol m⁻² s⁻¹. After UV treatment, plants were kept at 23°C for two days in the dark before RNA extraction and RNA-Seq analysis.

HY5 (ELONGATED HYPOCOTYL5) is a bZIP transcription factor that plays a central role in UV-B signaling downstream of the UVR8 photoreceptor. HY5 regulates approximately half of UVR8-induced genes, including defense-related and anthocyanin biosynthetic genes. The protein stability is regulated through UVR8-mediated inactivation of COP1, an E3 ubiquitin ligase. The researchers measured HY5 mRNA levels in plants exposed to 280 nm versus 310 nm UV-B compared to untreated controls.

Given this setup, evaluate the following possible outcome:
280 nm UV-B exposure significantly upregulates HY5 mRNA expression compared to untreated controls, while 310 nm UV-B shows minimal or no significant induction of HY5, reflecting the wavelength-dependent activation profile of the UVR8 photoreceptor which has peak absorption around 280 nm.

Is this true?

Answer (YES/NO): NO